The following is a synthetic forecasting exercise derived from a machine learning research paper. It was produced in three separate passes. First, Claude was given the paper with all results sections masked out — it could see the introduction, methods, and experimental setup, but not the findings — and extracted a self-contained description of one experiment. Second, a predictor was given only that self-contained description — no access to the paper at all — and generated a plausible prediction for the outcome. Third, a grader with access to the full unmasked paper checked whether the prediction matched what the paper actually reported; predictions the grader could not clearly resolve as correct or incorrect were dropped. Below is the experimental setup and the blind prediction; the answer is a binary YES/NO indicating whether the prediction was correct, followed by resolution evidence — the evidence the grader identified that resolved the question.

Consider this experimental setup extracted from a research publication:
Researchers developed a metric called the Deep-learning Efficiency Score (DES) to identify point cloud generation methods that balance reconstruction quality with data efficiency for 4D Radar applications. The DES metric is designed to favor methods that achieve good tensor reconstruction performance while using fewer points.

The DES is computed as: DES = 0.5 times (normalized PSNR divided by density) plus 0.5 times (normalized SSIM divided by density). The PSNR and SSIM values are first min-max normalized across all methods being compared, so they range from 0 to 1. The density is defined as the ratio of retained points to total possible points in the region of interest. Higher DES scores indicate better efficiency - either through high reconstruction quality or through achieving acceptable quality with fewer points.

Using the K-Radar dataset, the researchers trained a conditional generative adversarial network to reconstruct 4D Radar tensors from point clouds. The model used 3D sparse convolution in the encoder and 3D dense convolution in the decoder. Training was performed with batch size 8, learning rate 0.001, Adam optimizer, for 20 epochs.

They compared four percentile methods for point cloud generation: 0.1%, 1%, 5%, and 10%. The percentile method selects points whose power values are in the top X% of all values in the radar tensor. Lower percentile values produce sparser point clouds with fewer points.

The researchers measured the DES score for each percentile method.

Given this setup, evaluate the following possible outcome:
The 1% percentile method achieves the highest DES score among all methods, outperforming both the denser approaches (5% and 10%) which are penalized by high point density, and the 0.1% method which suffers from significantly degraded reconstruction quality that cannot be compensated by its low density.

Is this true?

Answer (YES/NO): YES